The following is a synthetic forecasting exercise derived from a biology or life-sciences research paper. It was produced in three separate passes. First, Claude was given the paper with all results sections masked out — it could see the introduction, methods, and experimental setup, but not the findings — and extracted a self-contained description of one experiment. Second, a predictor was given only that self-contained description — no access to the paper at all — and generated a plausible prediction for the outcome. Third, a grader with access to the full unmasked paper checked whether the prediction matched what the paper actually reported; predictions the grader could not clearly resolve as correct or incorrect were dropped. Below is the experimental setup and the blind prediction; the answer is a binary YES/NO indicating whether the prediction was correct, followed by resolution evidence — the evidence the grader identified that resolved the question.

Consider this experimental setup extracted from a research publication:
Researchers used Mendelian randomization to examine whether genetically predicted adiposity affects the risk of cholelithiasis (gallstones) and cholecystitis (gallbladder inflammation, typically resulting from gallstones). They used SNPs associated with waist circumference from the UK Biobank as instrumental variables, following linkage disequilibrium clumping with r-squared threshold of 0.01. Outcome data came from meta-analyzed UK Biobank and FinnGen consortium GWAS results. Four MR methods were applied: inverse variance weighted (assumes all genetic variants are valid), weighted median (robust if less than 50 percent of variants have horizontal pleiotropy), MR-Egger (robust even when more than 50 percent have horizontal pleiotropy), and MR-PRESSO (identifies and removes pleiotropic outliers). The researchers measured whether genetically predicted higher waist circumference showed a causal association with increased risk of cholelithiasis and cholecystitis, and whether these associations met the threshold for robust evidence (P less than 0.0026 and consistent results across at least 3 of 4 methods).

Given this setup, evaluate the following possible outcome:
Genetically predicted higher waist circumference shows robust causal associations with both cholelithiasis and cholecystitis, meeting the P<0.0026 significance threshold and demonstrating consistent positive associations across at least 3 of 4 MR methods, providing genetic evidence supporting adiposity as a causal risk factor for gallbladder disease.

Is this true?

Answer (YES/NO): YES